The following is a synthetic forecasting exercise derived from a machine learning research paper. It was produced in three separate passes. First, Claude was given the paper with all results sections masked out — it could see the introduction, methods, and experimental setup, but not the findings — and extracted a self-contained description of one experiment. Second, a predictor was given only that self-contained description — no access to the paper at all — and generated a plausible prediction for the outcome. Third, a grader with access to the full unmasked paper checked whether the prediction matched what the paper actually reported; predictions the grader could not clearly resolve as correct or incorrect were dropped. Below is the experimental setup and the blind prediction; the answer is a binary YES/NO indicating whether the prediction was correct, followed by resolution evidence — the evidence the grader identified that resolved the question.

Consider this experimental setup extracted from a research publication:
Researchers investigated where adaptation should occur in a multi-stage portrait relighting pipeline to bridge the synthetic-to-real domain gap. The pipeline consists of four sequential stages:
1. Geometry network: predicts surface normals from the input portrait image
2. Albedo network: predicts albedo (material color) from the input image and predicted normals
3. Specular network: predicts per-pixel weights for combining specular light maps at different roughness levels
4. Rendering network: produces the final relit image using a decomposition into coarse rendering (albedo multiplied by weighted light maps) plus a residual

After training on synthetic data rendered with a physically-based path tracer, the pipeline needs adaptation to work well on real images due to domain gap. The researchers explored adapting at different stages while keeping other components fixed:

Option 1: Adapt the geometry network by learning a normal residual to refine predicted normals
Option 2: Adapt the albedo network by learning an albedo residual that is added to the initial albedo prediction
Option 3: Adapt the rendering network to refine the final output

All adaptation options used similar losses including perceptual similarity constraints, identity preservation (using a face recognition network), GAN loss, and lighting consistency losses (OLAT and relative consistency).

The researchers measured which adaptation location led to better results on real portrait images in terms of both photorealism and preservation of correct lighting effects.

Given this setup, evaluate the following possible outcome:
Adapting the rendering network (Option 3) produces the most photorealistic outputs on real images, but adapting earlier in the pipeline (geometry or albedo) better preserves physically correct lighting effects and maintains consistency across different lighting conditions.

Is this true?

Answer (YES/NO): NO